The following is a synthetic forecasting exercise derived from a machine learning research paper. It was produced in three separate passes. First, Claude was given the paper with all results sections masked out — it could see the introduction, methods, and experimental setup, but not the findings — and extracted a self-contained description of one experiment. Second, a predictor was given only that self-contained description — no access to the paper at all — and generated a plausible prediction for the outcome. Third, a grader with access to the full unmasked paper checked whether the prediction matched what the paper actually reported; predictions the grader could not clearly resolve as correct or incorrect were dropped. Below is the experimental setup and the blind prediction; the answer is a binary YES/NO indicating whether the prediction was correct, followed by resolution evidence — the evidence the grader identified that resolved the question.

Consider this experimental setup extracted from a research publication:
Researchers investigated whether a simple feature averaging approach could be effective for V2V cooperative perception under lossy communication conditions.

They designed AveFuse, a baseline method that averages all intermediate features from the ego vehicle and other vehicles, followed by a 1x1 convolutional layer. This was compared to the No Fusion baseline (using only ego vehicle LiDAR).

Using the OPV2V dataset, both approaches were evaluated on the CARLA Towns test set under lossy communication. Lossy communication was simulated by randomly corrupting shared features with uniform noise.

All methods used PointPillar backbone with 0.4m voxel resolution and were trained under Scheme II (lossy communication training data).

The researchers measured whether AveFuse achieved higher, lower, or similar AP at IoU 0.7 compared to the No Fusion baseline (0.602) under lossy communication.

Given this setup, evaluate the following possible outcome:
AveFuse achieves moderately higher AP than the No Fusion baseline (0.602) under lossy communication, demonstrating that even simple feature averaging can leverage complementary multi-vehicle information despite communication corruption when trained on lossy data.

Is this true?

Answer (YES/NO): NO